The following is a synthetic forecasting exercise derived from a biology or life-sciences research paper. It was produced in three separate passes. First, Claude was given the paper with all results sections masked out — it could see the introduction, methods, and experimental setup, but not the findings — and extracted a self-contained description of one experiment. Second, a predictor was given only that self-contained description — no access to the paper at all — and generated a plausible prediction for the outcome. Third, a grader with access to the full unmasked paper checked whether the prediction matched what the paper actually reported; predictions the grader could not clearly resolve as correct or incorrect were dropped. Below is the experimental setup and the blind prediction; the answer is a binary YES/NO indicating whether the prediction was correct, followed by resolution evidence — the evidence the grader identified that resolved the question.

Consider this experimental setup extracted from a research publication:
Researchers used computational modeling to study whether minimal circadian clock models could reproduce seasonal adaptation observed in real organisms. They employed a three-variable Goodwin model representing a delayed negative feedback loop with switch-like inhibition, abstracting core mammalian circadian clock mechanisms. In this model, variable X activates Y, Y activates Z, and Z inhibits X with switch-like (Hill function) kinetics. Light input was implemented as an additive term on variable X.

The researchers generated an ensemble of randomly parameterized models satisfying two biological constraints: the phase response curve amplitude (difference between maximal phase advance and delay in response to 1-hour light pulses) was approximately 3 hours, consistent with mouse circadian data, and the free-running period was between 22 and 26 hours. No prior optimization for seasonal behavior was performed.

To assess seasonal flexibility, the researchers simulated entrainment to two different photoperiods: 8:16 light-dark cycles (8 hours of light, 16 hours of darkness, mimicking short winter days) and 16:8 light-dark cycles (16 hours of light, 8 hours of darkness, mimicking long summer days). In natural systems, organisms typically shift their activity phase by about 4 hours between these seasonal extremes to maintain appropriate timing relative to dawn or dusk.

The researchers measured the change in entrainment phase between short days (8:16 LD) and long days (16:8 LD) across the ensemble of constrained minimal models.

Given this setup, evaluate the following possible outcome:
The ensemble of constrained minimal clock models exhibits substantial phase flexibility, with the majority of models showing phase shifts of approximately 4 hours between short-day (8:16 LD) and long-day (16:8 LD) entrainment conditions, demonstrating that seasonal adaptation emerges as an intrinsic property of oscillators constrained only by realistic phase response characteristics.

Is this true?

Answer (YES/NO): YES